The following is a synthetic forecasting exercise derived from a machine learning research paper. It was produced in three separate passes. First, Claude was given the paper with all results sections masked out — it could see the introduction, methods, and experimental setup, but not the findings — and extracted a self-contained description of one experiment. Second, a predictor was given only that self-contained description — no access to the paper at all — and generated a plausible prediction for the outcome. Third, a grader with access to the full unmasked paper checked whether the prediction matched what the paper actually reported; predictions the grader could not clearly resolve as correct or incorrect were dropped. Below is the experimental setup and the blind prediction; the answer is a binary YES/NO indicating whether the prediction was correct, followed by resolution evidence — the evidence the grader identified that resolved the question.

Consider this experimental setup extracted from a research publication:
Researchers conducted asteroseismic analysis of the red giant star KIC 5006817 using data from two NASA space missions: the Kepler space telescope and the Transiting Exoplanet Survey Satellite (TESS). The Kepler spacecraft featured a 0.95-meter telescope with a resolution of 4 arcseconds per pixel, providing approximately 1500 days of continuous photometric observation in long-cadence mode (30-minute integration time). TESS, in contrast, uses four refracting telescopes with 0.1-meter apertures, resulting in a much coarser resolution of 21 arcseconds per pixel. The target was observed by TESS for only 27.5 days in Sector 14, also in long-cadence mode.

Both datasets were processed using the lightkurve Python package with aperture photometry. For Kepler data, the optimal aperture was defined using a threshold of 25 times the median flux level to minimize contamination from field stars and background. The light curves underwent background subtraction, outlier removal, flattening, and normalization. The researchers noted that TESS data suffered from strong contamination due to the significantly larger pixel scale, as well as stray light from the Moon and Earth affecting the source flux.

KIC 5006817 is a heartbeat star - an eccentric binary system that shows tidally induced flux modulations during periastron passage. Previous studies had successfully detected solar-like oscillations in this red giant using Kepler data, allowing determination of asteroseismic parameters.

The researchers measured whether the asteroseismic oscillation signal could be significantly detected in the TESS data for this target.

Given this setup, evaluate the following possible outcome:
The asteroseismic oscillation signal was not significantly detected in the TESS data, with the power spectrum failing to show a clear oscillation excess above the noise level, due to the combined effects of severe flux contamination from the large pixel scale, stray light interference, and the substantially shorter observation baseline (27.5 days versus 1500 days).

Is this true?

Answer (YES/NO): NO